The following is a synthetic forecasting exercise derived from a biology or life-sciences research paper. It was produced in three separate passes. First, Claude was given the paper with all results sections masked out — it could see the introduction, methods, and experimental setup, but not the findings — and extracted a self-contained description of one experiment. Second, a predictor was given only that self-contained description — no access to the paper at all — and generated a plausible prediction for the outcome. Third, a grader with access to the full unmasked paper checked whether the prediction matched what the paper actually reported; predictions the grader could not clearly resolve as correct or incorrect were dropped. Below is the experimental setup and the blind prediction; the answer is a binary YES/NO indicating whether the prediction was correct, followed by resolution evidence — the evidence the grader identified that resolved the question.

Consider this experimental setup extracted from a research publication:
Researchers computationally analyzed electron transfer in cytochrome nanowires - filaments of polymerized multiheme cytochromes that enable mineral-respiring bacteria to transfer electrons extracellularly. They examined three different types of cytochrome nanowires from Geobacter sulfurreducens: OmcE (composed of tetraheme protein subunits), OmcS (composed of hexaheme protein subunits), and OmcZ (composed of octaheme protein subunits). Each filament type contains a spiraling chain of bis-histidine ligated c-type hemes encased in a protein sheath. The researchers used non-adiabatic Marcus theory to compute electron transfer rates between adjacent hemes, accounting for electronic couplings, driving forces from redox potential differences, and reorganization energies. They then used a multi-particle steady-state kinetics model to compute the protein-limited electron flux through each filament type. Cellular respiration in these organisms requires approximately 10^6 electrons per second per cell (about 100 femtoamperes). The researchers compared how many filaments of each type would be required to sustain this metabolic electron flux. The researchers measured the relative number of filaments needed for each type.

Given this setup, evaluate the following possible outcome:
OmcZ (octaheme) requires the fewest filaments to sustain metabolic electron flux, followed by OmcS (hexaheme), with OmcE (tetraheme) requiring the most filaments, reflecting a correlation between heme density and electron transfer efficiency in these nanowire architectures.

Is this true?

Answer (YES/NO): NO